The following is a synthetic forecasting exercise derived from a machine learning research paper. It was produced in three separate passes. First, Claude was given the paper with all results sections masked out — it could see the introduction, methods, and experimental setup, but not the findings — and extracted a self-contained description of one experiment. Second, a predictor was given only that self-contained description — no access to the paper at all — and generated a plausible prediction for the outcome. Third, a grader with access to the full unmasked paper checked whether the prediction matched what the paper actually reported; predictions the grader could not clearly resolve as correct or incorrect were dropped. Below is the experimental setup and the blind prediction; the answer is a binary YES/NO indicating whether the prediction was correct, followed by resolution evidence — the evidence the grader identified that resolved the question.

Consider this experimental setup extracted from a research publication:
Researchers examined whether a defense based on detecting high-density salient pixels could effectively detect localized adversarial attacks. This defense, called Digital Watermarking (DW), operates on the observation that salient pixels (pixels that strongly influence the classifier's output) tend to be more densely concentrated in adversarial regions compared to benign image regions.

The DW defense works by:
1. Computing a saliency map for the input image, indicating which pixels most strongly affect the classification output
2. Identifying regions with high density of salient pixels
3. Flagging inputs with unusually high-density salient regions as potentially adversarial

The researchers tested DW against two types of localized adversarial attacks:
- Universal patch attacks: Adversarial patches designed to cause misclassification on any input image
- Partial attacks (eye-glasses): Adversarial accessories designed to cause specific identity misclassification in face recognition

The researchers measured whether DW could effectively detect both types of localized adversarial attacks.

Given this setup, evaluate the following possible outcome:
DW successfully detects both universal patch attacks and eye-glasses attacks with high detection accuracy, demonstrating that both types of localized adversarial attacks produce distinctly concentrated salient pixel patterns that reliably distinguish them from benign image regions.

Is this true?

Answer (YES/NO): NO